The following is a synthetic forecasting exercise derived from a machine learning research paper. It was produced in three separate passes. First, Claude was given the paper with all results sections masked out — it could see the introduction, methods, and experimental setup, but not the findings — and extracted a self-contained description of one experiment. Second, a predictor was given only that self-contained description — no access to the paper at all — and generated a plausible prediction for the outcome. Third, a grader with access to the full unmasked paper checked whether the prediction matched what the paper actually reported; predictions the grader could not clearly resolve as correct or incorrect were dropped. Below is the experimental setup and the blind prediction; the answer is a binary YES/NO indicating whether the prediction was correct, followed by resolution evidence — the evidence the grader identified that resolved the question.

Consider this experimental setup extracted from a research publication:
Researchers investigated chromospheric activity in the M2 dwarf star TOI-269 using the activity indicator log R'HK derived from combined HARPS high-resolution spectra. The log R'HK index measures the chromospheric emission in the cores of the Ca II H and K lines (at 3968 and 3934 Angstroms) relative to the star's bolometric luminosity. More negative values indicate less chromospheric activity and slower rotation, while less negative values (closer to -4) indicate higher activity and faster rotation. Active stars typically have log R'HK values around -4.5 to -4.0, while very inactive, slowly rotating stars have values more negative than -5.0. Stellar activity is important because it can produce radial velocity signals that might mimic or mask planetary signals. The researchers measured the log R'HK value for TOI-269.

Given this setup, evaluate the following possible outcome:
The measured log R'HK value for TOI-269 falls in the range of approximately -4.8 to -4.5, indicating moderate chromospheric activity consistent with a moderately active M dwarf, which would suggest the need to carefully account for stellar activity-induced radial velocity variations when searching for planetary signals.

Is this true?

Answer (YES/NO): NO